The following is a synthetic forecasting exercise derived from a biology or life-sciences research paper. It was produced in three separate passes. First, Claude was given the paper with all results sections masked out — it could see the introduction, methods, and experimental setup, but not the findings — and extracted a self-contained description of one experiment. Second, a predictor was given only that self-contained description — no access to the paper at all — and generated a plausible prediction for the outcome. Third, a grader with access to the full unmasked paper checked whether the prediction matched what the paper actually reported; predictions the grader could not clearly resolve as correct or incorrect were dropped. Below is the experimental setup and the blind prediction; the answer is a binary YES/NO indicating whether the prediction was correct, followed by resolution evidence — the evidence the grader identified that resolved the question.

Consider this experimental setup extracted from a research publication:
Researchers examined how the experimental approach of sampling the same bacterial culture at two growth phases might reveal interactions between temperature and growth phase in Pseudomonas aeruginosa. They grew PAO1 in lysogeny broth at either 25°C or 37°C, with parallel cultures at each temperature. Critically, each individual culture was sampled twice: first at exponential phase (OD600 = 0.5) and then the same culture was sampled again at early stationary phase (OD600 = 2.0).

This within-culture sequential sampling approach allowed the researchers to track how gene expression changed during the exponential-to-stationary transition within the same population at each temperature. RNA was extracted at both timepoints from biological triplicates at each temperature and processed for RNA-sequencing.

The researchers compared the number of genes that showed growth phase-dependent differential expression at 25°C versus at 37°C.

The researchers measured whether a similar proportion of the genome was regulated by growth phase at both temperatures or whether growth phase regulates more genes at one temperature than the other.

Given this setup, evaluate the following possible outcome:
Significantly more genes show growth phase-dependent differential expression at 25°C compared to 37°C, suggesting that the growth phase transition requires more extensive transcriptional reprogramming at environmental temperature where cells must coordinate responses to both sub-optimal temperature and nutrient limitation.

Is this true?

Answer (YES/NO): YES